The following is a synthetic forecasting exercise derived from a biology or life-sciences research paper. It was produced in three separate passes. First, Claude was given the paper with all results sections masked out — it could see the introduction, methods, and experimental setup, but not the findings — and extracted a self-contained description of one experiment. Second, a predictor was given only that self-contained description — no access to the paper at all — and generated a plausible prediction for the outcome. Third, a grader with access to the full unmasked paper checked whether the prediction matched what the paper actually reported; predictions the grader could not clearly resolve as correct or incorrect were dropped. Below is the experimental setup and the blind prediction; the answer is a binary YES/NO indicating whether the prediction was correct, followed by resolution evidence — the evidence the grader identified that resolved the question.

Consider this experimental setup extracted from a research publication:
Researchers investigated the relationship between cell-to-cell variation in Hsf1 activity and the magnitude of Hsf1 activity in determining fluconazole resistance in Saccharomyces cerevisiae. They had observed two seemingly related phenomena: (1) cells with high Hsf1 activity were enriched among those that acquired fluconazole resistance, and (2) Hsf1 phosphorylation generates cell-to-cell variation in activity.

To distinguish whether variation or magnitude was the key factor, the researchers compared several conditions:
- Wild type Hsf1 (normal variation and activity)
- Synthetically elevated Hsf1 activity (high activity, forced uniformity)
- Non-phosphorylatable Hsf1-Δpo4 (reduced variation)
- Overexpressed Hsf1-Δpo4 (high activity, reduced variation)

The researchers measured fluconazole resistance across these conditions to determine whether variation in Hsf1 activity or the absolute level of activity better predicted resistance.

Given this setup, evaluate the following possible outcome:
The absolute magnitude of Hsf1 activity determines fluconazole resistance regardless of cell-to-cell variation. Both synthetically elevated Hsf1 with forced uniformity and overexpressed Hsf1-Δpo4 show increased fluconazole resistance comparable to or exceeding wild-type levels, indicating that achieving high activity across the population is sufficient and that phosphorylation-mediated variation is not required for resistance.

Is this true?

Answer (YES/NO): NO